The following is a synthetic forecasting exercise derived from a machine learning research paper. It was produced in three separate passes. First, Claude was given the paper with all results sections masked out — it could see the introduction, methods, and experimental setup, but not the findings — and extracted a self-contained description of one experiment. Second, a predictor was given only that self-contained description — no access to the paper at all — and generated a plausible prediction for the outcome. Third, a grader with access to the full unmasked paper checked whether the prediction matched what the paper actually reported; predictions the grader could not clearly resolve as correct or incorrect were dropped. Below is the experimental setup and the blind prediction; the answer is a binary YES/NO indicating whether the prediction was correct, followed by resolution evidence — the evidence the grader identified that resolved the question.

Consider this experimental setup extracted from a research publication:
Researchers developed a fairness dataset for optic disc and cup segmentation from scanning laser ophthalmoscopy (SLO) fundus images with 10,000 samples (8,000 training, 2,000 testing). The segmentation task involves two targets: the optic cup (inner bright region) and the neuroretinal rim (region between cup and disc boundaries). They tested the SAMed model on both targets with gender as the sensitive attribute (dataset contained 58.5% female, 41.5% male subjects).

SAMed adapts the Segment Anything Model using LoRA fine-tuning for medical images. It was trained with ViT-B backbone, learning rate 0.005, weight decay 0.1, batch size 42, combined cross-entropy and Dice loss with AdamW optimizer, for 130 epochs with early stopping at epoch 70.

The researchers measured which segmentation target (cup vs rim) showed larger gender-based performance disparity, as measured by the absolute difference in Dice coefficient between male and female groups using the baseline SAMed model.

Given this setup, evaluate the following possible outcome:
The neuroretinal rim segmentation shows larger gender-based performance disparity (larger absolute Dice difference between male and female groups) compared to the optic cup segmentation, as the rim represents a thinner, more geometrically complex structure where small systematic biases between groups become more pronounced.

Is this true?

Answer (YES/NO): YES